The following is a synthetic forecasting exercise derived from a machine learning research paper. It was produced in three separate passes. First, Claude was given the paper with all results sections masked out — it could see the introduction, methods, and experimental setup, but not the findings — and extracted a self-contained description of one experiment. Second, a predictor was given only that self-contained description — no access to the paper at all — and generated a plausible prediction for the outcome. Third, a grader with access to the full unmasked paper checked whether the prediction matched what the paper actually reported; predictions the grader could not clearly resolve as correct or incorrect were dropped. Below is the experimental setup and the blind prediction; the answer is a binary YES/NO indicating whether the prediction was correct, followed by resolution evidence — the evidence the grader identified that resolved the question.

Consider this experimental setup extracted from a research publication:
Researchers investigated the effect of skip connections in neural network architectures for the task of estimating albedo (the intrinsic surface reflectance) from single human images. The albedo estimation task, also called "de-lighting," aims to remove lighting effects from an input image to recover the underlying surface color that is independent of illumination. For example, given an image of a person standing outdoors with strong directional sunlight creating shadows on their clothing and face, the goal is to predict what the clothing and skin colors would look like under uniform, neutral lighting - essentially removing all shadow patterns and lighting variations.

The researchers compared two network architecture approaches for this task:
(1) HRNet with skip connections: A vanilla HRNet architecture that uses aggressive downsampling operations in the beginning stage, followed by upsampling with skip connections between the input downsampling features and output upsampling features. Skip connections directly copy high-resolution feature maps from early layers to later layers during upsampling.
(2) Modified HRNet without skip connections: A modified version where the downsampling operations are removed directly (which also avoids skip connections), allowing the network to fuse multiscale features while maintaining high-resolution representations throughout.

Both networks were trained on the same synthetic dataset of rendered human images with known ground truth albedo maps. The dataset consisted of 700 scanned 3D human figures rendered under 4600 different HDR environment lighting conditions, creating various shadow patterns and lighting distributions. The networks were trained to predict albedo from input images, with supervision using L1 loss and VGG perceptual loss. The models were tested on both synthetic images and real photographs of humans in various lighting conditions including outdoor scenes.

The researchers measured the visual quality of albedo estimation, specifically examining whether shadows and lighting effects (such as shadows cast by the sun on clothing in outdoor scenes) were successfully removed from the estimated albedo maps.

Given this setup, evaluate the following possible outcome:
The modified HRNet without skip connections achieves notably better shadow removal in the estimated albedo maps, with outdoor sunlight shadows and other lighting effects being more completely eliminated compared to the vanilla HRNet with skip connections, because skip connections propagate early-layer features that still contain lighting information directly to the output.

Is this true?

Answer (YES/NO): YES